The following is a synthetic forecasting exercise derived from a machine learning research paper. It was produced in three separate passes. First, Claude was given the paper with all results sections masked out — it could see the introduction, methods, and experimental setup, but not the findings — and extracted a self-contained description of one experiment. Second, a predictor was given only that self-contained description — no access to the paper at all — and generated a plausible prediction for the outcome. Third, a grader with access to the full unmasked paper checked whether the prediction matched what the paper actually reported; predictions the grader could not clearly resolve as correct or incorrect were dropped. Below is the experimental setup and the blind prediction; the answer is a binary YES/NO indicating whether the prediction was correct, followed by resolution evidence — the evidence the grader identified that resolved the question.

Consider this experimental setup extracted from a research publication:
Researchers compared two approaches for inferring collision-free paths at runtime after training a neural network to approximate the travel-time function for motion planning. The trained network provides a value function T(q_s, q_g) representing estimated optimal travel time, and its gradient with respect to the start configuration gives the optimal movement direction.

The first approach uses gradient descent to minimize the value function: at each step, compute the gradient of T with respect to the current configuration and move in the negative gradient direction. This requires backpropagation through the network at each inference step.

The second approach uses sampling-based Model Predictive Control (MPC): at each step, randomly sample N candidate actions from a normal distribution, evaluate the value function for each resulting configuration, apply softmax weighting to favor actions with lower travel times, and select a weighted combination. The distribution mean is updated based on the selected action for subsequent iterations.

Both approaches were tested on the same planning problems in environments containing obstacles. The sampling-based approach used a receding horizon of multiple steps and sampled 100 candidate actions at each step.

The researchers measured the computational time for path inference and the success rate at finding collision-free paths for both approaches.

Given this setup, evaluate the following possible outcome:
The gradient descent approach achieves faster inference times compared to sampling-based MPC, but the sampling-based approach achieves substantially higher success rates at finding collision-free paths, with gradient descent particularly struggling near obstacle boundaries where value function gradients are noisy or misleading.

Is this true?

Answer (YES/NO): NO